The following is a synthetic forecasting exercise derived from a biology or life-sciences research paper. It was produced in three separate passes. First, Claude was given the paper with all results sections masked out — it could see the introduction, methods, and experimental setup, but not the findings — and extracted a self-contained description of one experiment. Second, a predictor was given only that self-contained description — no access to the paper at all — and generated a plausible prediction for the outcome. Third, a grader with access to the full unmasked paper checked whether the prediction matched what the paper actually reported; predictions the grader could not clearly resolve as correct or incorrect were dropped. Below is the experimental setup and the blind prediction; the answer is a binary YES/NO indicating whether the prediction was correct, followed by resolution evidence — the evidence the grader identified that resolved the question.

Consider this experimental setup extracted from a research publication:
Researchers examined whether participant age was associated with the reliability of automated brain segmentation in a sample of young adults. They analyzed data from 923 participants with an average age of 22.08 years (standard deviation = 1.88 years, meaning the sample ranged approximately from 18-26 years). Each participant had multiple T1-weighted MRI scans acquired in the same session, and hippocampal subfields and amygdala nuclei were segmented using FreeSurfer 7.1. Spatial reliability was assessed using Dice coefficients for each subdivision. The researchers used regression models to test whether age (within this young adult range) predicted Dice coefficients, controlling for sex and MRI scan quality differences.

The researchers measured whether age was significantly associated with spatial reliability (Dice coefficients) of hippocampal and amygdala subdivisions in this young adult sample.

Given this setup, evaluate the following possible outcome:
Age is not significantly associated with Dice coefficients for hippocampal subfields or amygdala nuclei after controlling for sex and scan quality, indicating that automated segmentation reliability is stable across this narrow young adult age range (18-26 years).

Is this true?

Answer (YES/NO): NO